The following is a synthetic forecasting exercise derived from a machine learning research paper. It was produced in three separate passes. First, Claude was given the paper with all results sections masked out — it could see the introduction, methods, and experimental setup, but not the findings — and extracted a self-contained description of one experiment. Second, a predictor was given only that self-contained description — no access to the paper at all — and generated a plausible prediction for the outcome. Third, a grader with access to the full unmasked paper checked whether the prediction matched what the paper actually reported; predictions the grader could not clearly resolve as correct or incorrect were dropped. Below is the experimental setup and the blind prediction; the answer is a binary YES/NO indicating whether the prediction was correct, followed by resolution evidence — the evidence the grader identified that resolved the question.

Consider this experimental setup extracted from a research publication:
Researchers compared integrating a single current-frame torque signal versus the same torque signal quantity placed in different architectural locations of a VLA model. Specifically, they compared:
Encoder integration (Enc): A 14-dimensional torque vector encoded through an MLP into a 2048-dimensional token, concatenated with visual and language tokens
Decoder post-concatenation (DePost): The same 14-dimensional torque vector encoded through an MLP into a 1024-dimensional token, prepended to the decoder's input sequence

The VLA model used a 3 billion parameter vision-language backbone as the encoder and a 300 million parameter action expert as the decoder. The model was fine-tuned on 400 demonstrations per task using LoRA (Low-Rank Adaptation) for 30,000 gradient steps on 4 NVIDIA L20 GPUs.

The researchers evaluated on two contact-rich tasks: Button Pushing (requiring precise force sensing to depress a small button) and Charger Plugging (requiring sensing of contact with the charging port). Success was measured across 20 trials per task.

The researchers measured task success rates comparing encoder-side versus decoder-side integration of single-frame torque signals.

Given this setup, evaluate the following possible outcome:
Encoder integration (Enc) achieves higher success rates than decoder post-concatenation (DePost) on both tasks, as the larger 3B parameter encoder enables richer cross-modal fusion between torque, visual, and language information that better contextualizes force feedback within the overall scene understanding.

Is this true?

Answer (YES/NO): NO